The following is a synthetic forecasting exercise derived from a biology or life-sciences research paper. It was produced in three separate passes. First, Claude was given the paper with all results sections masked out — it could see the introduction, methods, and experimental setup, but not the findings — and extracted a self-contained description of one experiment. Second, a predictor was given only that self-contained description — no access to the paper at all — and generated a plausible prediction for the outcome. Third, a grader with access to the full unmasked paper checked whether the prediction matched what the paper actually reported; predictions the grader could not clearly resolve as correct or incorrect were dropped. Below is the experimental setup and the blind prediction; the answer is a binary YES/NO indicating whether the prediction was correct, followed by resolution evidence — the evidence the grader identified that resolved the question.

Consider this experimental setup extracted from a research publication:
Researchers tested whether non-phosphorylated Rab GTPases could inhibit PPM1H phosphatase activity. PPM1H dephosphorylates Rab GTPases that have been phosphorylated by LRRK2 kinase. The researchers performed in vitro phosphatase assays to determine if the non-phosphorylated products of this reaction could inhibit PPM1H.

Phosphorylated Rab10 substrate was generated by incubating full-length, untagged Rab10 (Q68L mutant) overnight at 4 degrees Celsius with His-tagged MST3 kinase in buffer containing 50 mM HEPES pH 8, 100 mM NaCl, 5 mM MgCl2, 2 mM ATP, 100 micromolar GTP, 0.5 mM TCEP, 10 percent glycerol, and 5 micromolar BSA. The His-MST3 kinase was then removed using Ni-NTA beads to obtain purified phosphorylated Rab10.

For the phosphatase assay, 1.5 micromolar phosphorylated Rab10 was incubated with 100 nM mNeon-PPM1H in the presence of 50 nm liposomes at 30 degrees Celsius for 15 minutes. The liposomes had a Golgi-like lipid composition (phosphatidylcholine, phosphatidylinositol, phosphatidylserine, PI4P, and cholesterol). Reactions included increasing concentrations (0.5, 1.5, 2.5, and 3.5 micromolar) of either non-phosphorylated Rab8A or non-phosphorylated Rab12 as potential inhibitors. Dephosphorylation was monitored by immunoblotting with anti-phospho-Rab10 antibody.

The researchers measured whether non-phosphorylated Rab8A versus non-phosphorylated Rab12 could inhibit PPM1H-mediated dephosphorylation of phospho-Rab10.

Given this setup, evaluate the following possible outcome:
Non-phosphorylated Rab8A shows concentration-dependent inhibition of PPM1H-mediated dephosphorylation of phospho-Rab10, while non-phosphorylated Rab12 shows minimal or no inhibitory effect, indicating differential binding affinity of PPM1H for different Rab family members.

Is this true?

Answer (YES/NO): YES